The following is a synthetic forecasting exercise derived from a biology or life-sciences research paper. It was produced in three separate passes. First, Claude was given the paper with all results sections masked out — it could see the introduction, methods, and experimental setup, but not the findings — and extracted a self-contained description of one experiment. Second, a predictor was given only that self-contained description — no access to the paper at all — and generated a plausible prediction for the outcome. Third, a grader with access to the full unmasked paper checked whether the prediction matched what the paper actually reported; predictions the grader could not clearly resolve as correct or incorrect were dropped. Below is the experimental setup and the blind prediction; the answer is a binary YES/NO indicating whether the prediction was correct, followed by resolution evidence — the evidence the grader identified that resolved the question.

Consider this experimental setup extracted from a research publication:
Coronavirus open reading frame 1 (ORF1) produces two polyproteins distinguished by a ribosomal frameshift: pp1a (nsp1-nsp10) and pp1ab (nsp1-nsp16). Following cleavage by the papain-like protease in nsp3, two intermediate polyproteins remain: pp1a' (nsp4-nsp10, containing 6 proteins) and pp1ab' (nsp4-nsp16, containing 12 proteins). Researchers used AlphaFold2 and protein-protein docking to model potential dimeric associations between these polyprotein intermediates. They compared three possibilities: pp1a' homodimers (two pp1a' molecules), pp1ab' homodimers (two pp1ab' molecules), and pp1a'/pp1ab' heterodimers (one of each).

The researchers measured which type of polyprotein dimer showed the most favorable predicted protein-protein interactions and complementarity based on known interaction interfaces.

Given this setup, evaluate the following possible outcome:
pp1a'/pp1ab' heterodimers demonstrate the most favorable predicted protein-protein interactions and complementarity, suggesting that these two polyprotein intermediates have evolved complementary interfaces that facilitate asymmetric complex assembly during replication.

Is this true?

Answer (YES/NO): YES